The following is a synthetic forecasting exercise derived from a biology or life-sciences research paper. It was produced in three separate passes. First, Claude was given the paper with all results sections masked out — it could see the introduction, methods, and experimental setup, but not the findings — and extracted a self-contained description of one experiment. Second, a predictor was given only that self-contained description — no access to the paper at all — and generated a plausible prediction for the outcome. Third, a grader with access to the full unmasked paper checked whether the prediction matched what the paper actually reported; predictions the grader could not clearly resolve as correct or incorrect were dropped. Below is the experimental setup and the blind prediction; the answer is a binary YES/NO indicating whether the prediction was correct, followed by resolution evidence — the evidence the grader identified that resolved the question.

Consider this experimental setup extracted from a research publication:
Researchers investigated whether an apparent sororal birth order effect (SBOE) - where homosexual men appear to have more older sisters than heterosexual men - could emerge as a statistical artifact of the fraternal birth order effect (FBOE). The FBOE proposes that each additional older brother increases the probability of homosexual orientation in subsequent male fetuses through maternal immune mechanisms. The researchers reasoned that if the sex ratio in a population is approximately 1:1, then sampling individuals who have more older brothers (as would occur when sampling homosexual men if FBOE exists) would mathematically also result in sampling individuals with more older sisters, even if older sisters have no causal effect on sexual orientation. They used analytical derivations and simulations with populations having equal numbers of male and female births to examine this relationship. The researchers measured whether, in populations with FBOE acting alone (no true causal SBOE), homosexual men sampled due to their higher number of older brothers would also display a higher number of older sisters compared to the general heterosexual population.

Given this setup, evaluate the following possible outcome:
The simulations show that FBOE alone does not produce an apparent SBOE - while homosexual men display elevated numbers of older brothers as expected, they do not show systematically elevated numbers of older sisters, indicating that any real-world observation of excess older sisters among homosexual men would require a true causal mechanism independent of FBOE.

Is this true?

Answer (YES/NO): NO